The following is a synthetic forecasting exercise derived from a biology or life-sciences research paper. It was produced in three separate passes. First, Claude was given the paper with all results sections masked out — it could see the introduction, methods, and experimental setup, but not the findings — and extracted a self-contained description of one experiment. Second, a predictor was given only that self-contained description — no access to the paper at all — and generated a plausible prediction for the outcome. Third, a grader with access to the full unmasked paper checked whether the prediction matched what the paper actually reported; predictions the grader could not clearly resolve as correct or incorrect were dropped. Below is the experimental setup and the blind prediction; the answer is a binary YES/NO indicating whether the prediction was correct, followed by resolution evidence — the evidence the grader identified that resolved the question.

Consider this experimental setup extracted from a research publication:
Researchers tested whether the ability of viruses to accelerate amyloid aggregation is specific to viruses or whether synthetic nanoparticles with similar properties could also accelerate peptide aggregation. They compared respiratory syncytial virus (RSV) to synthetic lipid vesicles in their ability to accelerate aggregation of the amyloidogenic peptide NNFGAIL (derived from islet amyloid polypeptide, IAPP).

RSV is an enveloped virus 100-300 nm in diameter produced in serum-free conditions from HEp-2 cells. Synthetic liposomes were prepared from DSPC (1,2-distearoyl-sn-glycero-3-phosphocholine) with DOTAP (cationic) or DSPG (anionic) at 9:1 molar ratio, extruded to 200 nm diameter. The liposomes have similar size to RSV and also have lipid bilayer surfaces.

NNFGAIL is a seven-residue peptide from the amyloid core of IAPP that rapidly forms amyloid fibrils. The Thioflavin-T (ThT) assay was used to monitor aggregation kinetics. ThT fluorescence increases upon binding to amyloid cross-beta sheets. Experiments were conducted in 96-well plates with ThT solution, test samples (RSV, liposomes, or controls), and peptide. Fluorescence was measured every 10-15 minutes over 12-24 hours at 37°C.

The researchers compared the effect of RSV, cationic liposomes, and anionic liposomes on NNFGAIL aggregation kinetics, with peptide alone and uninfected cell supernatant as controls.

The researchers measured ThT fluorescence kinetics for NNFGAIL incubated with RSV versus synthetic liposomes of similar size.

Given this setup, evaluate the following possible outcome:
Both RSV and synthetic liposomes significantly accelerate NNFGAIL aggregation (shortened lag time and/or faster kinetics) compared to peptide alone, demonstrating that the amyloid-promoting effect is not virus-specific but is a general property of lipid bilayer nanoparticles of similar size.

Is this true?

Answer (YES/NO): NO